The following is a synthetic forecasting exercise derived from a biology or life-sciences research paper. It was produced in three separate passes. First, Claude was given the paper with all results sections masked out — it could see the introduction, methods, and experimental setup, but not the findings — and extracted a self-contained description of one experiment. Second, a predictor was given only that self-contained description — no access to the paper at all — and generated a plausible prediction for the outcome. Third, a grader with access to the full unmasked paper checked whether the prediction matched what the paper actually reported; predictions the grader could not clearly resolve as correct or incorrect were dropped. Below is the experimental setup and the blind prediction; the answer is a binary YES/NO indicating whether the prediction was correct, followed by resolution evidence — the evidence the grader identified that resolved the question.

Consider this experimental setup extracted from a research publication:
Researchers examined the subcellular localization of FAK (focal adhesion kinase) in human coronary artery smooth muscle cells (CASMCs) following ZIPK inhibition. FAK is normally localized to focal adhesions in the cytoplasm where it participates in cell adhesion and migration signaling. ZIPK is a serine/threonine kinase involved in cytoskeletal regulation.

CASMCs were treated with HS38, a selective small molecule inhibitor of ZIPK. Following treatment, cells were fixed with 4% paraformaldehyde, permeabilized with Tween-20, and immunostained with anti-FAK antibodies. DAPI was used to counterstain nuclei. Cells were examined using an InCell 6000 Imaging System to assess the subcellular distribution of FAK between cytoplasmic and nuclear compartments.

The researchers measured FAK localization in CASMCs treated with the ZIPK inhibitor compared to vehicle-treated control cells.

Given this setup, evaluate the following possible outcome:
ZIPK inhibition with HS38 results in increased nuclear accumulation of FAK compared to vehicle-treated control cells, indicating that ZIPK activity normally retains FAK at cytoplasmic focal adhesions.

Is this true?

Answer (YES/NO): YES